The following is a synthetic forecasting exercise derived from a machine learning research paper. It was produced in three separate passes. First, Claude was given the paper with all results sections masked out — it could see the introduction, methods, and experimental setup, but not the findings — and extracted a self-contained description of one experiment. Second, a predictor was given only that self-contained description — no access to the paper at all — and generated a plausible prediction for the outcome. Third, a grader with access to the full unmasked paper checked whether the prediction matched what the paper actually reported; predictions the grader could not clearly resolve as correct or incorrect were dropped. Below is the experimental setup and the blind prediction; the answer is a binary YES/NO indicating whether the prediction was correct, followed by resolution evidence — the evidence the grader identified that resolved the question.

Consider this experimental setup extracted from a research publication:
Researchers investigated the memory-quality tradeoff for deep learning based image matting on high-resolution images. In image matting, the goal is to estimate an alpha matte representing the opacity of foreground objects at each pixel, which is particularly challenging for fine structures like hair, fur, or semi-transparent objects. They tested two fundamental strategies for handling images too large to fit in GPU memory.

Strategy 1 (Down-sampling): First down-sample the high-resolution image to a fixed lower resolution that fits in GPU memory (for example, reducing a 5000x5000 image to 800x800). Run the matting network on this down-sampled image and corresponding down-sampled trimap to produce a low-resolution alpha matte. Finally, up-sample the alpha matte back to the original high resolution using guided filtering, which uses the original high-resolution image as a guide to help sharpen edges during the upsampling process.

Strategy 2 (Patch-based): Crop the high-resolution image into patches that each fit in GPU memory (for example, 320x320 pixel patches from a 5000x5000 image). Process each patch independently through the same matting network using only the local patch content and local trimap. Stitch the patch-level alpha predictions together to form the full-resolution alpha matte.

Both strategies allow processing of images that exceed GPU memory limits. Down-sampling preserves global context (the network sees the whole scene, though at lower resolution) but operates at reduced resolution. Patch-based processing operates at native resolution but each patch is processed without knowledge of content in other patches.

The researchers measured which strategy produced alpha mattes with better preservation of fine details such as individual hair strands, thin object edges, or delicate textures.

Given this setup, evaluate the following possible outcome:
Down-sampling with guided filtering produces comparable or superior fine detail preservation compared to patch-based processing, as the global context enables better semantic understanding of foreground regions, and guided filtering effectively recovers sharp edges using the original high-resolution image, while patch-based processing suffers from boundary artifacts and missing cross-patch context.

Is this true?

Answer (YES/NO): NO